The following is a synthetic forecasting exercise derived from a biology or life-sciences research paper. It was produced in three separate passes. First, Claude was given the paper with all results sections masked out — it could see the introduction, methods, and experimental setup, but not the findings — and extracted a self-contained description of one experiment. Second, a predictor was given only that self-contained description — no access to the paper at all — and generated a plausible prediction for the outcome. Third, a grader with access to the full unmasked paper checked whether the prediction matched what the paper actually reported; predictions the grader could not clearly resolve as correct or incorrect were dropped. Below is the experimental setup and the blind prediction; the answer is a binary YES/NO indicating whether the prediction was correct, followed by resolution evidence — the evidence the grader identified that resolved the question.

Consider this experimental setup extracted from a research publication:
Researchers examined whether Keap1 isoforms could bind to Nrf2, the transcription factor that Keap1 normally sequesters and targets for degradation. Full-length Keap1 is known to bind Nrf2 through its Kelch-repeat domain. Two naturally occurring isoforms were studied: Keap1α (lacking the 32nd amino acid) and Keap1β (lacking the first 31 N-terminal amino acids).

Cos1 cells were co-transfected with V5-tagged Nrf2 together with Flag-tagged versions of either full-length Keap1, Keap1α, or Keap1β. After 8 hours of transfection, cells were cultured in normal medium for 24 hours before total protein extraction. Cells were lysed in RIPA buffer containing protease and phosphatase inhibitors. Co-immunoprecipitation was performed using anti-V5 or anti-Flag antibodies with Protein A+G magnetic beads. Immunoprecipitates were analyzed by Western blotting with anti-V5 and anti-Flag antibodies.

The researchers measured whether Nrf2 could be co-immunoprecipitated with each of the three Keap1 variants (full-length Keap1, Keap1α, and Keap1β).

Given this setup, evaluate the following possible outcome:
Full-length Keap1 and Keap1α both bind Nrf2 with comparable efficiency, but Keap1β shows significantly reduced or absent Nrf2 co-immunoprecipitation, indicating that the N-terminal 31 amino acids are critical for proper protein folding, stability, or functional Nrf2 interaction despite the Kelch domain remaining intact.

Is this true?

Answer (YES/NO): NO